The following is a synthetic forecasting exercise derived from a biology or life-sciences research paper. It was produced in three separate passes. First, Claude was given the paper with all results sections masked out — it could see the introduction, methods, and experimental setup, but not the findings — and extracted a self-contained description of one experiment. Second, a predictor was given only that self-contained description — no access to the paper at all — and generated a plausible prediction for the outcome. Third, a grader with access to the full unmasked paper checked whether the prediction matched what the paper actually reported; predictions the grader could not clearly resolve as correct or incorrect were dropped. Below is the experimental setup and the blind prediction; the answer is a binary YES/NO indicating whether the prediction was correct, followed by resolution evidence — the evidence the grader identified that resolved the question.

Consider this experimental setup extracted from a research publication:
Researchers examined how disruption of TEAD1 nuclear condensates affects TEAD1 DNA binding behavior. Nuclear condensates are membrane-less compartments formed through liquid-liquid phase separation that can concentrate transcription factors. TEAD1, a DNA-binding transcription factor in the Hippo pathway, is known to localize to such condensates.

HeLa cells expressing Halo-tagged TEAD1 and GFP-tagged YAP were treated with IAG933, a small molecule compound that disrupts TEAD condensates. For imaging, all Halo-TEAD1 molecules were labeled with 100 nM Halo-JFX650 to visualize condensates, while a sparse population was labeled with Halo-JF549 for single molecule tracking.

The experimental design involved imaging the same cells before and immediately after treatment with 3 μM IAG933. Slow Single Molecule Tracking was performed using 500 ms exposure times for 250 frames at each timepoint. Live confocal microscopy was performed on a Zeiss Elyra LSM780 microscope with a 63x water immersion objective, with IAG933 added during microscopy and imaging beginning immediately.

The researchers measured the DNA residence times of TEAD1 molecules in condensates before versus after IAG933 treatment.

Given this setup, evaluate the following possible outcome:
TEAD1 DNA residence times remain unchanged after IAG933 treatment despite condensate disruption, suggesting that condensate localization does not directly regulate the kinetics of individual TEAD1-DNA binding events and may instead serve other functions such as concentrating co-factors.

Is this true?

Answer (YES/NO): NO